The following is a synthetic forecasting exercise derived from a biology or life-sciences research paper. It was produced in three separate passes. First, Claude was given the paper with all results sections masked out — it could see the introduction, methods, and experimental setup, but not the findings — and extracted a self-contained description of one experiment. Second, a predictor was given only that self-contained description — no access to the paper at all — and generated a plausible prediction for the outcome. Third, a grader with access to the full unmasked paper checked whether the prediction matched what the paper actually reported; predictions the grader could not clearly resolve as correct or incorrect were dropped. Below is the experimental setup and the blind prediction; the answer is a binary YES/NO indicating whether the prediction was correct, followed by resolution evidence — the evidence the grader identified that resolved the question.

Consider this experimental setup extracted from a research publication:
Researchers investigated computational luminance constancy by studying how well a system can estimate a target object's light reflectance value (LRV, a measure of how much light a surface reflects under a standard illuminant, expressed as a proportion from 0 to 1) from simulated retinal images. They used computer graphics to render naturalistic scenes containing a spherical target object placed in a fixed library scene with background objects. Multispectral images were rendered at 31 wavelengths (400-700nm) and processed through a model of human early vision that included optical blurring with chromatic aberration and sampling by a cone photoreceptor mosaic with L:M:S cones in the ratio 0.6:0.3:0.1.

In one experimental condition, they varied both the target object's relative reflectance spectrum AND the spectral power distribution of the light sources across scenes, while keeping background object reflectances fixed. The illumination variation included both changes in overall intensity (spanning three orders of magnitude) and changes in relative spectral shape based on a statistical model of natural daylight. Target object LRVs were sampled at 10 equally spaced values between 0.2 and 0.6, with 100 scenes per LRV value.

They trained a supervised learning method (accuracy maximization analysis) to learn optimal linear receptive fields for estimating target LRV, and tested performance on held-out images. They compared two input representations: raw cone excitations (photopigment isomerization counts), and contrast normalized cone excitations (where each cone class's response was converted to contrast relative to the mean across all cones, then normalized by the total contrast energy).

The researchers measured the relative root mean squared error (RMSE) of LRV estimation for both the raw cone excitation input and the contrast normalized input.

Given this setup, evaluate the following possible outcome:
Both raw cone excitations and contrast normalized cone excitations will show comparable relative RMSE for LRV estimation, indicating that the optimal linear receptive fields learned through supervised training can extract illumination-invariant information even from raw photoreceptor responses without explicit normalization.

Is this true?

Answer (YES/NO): NO